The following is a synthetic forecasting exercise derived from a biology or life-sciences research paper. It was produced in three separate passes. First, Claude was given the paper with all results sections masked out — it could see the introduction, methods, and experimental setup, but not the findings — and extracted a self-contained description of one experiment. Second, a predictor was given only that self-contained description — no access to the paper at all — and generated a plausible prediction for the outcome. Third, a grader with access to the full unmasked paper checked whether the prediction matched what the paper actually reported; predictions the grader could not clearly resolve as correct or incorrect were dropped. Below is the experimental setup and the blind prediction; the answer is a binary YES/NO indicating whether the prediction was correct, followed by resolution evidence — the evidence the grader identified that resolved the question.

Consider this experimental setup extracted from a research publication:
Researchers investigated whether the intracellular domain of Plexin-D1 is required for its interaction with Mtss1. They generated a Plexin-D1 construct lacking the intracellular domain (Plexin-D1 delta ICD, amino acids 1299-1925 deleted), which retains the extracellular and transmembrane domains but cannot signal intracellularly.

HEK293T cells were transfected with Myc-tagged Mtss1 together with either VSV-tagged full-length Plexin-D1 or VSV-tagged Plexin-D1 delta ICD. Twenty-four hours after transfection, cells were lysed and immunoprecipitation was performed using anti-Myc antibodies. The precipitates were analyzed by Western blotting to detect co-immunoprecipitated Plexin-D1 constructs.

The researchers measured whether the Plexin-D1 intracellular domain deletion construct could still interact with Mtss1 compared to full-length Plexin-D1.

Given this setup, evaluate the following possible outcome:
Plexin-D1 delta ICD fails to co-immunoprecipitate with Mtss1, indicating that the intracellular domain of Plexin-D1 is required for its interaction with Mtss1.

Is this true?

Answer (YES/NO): YES